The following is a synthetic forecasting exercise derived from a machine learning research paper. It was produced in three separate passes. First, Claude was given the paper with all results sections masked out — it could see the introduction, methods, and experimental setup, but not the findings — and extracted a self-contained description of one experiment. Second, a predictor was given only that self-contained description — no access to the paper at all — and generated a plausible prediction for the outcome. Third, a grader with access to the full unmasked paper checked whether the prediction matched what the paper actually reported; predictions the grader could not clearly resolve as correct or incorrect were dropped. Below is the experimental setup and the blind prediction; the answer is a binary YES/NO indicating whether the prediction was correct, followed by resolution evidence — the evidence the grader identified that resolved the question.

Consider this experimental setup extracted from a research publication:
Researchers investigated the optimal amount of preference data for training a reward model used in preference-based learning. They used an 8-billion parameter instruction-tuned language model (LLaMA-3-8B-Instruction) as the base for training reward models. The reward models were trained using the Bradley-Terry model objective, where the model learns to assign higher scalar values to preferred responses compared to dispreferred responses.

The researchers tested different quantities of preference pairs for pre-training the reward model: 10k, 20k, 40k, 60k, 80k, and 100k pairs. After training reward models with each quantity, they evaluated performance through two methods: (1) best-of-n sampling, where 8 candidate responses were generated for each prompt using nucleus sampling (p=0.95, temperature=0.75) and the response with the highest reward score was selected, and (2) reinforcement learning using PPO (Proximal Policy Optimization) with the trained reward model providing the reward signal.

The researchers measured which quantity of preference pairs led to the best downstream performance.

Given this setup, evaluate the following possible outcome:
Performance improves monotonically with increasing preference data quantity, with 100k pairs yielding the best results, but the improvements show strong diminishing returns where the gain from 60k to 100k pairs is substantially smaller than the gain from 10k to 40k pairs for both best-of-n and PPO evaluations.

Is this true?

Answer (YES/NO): NO